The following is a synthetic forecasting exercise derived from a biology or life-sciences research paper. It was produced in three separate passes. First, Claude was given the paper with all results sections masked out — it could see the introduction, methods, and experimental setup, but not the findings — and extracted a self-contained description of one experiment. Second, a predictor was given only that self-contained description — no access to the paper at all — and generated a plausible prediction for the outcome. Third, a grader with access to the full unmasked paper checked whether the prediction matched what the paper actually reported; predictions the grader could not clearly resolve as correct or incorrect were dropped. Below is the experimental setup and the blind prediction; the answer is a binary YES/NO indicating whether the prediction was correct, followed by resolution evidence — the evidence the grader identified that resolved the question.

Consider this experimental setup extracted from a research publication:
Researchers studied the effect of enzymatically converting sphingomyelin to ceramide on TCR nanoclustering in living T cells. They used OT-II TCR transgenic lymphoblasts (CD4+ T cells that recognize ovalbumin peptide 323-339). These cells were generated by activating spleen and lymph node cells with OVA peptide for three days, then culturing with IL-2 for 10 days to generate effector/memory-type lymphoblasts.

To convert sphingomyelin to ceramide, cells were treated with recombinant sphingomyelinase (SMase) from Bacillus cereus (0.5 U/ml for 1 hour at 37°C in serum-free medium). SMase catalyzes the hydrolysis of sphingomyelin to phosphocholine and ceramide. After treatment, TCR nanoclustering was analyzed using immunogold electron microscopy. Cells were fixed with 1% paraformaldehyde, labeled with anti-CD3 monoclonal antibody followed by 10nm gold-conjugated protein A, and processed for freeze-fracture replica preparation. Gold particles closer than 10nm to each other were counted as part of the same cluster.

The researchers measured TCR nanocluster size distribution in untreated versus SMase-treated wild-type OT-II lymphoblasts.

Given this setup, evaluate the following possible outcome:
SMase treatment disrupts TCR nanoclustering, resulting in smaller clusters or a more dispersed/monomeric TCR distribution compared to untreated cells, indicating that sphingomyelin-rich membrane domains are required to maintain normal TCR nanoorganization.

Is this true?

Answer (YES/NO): YES